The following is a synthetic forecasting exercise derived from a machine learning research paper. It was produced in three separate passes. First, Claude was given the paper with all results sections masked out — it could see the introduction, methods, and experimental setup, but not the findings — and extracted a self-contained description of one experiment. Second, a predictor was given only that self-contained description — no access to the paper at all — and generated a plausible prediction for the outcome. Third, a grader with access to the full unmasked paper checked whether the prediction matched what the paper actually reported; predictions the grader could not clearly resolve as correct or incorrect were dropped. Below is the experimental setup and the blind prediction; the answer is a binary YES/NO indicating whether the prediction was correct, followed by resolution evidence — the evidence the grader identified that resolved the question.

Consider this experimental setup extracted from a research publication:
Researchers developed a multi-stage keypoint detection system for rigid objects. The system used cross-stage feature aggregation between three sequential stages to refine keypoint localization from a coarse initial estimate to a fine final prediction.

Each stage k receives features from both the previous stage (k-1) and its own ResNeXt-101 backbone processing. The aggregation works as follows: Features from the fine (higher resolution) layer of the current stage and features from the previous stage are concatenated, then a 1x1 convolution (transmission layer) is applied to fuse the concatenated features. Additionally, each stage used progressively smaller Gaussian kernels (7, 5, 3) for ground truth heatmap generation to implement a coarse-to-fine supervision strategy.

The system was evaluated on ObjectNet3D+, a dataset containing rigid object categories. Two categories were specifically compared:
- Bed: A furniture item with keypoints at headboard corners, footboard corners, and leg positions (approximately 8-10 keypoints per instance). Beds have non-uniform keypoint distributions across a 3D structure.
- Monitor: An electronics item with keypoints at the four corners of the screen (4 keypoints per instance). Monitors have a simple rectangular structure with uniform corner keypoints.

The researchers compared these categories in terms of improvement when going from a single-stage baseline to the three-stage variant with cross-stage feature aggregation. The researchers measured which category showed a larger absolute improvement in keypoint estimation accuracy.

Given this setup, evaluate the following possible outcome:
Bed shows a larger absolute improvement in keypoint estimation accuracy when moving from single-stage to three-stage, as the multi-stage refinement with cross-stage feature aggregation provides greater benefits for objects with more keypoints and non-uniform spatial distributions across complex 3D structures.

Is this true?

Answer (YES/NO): YES